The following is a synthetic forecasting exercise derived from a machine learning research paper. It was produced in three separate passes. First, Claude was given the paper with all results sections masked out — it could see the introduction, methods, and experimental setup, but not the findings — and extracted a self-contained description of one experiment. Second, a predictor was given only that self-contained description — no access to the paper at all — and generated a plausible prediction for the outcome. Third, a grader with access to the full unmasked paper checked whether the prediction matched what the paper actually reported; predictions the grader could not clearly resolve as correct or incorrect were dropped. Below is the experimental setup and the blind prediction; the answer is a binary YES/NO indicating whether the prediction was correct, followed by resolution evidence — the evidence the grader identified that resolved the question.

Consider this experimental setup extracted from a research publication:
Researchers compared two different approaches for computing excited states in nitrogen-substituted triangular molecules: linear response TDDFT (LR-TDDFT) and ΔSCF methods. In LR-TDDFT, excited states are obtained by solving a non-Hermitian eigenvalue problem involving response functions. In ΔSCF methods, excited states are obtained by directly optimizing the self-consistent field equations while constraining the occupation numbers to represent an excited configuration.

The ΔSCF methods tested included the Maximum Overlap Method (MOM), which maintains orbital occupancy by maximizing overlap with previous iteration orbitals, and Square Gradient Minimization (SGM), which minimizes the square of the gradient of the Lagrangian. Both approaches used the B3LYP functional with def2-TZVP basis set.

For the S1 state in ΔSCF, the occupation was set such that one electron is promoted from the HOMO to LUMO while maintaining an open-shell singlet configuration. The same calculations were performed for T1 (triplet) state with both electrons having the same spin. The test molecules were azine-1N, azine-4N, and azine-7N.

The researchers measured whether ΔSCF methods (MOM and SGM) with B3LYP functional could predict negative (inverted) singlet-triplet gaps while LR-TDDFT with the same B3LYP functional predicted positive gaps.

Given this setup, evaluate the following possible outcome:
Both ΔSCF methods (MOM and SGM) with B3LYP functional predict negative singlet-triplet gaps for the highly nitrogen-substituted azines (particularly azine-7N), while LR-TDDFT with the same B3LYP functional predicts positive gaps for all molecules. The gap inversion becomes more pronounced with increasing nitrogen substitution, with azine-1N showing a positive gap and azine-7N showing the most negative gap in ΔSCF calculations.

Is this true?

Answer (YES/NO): NO